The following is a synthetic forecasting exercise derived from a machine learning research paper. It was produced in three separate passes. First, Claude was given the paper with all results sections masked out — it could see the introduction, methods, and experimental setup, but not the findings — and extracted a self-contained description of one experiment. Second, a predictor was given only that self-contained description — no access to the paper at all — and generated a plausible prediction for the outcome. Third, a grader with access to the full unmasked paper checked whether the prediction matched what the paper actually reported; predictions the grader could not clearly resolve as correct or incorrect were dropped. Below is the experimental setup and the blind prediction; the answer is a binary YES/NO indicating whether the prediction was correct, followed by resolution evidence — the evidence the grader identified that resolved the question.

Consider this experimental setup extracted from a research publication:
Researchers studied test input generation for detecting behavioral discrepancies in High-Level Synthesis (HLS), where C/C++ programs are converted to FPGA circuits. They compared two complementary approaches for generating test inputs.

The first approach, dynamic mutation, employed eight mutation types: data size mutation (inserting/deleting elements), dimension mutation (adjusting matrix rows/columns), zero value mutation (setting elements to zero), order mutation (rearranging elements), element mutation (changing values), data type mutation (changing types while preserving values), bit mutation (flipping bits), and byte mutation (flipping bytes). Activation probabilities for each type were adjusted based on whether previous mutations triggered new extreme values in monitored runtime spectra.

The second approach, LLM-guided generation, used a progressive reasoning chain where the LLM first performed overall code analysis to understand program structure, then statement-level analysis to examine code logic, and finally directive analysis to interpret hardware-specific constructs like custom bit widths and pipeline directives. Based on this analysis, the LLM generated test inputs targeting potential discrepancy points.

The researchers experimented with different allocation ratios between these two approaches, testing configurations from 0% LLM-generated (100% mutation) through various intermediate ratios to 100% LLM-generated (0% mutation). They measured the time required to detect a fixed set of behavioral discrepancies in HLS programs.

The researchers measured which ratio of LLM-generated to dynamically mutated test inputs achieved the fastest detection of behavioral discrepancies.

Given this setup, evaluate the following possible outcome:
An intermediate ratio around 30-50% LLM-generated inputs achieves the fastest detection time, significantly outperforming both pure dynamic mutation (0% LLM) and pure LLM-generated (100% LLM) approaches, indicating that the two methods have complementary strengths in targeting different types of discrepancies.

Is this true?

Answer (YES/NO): YES